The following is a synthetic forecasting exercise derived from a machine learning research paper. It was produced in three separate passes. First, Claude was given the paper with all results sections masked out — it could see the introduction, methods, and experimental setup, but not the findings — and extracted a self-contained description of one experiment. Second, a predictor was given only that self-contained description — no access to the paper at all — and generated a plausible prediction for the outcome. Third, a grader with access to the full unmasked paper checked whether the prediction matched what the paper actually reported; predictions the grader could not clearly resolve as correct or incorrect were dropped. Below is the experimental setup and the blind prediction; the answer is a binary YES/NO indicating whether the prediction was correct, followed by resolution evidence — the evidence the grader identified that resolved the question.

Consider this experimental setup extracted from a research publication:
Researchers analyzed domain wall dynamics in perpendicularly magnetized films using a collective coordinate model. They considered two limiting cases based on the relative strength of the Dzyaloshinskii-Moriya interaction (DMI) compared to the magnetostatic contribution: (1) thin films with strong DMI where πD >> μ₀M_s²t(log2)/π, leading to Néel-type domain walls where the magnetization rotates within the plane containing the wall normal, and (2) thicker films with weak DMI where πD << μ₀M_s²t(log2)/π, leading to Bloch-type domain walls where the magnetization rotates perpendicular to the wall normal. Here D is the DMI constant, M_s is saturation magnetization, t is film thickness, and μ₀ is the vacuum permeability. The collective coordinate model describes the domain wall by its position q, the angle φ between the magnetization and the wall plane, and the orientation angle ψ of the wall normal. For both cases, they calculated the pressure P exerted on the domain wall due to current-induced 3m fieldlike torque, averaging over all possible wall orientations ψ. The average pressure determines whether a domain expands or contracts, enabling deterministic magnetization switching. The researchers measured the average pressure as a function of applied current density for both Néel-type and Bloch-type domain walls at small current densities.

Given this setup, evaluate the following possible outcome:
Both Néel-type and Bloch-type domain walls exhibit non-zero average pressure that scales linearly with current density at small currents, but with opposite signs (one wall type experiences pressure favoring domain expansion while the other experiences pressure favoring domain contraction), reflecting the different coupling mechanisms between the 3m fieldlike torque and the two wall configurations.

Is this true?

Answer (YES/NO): NO